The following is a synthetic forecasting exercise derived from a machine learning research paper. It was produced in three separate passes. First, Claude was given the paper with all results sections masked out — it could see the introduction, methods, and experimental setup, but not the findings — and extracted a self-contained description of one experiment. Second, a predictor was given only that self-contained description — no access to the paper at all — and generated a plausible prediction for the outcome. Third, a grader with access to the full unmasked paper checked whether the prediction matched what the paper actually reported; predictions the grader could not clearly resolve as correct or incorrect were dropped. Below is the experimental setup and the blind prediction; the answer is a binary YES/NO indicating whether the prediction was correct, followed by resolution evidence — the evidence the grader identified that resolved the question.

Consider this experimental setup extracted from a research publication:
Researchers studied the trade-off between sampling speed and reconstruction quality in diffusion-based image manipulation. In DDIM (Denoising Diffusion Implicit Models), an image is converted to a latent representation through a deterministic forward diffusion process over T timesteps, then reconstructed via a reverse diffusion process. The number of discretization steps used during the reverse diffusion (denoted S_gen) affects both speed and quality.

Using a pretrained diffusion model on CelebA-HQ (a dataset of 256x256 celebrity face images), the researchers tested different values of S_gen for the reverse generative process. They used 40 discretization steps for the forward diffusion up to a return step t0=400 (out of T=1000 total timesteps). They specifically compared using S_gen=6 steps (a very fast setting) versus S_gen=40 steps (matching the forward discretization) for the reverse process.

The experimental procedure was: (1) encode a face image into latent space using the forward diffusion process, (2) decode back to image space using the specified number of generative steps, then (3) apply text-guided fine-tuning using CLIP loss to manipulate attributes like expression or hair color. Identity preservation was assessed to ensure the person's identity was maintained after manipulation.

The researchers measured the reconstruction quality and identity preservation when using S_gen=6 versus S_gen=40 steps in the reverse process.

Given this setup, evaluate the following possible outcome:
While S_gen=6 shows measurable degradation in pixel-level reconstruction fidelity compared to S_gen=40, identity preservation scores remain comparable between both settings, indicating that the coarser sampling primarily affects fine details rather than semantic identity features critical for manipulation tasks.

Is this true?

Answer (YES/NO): YES